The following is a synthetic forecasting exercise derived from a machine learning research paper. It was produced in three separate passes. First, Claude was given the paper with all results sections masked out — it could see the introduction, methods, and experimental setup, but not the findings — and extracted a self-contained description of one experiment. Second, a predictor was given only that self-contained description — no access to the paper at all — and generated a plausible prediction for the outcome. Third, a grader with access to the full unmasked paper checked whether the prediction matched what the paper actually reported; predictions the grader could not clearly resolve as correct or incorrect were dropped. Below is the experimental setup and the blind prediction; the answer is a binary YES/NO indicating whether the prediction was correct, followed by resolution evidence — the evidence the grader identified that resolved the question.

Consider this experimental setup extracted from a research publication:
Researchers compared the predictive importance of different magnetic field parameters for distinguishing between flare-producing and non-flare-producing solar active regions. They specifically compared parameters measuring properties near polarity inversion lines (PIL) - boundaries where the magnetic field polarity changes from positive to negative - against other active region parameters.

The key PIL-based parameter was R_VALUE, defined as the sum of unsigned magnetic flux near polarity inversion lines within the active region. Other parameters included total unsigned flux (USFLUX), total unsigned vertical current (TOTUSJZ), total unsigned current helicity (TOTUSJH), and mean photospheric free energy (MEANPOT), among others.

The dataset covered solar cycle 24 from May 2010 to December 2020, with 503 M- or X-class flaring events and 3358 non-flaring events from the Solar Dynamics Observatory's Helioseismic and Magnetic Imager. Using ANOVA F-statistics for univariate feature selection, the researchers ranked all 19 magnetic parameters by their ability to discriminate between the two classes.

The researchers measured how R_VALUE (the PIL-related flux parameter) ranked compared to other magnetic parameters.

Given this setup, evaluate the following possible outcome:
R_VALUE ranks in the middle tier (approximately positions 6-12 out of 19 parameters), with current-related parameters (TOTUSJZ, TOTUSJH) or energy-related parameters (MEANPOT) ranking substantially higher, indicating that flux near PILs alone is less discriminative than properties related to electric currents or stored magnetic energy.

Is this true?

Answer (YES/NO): NO